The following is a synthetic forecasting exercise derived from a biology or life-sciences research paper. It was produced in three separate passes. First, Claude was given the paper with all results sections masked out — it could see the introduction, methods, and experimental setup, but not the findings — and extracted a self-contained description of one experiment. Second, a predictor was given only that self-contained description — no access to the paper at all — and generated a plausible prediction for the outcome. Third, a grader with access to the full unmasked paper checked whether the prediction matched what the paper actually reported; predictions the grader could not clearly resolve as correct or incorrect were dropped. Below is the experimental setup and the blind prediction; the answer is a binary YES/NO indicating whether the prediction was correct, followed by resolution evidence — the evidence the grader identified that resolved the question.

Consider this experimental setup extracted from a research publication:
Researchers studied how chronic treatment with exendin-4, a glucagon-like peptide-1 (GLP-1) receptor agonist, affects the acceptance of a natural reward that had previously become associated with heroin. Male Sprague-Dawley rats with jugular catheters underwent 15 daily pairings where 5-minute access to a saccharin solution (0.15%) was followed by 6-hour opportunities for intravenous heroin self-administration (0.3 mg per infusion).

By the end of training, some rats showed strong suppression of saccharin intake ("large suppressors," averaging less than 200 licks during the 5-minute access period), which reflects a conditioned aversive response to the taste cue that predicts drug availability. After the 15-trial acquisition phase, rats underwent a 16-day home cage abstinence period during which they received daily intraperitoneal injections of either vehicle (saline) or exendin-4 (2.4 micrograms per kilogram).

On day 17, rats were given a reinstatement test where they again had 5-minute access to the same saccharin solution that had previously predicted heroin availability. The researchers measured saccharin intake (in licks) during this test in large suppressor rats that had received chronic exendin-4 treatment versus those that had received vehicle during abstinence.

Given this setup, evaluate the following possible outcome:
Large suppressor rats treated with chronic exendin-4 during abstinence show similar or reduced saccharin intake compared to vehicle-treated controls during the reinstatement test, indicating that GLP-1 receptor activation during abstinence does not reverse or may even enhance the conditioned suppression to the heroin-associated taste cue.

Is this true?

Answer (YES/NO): YES